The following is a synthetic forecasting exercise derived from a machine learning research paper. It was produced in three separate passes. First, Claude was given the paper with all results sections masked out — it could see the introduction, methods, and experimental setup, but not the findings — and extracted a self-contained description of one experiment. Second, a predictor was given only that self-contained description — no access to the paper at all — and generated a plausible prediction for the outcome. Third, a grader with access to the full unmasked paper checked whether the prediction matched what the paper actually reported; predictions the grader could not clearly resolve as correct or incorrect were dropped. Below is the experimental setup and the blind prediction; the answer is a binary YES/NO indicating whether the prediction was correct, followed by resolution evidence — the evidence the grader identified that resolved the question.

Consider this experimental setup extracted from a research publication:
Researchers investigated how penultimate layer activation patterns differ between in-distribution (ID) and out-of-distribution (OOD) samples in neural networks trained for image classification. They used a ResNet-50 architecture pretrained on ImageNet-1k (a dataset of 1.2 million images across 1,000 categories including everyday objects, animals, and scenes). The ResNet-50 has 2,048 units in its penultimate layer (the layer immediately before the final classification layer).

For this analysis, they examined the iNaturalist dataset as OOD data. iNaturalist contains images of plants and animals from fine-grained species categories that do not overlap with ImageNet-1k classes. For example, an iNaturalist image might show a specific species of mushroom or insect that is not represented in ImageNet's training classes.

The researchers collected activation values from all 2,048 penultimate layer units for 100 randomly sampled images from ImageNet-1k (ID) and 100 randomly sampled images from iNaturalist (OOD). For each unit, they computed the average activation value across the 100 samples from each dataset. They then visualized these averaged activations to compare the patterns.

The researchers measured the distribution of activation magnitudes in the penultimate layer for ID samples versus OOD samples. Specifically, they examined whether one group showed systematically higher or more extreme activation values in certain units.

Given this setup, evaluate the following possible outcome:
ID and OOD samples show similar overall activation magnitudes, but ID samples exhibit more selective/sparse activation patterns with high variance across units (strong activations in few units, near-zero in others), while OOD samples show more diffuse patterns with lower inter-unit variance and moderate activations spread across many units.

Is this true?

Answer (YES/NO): NO